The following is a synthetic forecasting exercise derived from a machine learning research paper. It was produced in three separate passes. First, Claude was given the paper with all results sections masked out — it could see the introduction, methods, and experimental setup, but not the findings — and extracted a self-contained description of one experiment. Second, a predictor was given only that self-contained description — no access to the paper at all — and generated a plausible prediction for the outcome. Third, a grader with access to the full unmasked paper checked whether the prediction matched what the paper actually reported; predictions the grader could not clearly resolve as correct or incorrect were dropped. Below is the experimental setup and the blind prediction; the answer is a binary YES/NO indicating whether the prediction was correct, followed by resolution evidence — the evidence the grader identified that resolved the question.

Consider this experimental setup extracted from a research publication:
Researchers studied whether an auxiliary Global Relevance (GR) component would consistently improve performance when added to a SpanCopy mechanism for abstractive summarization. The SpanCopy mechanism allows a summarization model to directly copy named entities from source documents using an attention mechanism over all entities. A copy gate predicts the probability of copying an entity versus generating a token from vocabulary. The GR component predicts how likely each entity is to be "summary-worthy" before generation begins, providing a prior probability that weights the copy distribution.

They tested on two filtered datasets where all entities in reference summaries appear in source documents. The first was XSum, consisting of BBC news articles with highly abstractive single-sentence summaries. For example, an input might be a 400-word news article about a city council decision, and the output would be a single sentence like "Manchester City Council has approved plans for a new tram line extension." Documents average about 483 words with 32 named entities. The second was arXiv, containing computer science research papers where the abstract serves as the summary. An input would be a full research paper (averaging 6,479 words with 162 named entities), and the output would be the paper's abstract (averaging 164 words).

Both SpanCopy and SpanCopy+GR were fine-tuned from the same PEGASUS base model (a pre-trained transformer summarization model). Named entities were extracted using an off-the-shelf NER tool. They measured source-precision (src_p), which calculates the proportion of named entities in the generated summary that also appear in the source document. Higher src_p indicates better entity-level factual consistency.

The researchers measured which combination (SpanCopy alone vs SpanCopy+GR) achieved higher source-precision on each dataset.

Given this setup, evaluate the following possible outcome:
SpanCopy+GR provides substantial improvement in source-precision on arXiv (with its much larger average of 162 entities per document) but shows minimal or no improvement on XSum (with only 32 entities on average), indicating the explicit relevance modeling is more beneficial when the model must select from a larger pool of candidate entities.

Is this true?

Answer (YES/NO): NO